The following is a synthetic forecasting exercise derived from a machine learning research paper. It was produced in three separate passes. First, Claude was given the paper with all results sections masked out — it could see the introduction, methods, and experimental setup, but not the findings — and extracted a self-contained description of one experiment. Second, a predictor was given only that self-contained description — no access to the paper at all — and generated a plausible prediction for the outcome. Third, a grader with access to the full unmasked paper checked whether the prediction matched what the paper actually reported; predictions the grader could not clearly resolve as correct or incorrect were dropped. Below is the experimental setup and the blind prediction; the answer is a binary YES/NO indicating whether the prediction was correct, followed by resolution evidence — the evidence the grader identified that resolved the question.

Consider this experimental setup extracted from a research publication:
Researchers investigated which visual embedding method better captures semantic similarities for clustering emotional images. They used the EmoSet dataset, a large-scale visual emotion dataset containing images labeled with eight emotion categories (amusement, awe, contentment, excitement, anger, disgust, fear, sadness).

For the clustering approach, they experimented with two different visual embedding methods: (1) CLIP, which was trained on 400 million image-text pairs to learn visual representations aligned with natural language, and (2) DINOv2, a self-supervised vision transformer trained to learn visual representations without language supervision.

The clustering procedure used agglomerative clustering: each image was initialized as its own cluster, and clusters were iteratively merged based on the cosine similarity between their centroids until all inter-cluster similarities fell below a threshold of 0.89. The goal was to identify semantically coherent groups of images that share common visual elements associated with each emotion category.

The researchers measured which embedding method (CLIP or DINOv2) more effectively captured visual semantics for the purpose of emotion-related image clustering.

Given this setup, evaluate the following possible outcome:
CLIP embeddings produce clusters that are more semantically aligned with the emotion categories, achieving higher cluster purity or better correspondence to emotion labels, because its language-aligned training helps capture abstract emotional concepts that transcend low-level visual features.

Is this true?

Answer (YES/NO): YES